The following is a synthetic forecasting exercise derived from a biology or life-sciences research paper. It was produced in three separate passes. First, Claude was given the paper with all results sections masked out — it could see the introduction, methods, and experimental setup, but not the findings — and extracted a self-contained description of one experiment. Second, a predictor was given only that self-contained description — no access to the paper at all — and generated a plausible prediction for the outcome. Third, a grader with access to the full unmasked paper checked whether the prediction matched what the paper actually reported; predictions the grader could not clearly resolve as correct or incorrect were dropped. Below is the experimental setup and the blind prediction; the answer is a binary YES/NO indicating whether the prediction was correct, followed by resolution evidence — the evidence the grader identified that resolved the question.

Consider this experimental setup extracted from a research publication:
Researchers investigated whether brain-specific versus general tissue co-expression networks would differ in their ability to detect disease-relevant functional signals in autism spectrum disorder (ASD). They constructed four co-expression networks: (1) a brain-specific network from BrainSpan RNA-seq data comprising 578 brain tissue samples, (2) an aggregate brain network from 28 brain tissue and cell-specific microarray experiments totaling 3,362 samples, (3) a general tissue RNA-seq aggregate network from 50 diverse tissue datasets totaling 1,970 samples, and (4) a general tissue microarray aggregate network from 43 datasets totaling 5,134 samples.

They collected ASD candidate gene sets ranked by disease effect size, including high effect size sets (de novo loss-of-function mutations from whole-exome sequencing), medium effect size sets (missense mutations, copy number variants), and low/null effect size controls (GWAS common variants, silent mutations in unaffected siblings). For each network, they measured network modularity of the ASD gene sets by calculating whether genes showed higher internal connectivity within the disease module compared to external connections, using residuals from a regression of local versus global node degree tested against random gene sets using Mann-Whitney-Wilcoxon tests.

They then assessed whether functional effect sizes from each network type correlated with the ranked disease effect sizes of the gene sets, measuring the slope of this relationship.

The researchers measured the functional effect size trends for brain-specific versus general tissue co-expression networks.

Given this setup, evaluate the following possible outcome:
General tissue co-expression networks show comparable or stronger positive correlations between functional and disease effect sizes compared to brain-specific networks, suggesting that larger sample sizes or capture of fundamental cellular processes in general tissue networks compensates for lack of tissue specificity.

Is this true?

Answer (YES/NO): NO